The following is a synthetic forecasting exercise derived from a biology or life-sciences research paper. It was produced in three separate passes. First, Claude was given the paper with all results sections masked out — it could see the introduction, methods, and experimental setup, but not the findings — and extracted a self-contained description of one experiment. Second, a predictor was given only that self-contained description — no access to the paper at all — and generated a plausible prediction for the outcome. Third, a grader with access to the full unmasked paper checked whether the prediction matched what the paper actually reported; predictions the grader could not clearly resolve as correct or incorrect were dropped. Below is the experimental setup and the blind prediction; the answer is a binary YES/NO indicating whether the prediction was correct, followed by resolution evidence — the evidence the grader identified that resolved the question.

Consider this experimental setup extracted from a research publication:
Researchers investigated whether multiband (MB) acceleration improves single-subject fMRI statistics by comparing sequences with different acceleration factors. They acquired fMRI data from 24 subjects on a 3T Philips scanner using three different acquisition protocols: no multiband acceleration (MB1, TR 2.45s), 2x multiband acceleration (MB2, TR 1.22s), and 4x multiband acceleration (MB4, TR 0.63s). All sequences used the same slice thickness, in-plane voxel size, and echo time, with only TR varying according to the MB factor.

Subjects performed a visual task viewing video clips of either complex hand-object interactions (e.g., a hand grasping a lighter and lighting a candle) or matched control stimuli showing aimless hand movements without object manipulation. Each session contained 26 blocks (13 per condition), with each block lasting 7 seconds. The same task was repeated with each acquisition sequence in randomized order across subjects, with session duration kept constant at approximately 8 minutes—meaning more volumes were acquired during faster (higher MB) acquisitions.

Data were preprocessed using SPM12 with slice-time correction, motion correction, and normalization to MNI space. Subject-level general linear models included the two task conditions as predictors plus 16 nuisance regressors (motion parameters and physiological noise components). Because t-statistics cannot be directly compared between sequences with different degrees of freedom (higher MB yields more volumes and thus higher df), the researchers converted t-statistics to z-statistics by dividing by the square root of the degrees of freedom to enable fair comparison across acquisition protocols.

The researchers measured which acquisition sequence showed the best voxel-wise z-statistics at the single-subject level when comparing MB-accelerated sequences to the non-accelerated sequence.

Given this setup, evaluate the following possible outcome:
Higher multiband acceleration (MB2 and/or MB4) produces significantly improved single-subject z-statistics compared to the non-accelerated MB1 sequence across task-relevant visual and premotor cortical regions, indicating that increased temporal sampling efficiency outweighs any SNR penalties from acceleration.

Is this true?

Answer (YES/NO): NO